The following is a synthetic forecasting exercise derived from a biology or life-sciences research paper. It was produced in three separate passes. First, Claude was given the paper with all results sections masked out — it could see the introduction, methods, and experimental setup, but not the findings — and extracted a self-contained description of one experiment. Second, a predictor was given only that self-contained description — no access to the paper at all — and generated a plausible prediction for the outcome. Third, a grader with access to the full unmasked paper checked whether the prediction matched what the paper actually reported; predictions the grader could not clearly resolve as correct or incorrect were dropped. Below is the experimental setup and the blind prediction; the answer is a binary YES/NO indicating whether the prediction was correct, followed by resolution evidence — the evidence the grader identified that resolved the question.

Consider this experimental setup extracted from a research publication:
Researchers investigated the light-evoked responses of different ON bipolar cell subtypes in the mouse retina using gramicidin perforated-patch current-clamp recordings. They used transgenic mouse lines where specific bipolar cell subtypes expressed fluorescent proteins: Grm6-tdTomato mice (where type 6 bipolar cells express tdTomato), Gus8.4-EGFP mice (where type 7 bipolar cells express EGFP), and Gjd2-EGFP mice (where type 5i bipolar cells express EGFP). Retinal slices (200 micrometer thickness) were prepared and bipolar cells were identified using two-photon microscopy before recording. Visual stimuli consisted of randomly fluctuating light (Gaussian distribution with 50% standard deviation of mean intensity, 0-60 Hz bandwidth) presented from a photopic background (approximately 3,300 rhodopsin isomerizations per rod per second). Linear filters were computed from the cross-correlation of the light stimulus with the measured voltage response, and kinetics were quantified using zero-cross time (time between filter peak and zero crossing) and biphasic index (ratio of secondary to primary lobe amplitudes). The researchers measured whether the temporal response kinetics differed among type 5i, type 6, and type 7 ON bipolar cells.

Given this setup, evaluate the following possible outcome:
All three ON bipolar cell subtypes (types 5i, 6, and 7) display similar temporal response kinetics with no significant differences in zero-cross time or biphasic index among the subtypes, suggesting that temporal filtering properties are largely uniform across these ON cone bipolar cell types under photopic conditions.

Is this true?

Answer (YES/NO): YES